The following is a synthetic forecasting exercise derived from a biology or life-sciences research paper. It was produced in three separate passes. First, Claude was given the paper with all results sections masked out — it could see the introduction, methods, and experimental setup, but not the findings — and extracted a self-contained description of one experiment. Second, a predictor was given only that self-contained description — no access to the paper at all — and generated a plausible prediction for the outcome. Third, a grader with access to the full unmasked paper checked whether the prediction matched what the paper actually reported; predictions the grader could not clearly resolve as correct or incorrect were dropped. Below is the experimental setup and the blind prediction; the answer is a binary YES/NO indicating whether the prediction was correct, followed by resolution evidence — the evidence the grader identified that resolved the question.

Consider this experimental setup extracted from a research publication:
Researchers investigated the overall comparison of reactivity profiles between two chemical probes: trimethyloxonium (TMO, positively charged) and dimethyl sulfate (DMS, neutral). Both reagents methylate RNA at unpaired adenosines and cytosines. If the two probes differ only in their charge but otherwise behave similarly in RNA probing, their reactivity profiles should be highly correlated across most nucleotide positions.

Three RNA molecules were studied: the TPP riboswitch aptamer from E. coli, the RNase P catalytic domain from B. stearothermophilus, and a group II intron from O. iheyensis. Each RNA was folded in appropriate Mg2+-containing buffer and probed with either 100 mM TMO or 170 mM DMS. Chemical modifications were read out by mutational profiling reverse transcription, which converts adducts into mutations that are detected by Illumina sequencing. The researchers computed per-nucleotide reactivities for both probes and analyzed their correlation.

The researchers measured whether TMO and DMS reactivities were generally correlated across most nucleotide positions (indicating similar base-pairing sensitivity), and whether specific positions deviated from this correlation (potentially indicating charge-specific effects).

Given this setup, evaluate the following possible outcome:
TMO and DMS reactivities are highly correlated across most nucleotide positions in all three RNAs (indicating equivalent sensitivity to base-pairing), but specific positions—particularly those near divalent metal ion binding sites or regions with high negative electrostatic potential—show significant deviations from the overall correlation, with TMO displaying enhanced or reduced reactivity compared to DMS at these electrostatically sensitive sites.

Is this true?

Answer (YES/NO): NO